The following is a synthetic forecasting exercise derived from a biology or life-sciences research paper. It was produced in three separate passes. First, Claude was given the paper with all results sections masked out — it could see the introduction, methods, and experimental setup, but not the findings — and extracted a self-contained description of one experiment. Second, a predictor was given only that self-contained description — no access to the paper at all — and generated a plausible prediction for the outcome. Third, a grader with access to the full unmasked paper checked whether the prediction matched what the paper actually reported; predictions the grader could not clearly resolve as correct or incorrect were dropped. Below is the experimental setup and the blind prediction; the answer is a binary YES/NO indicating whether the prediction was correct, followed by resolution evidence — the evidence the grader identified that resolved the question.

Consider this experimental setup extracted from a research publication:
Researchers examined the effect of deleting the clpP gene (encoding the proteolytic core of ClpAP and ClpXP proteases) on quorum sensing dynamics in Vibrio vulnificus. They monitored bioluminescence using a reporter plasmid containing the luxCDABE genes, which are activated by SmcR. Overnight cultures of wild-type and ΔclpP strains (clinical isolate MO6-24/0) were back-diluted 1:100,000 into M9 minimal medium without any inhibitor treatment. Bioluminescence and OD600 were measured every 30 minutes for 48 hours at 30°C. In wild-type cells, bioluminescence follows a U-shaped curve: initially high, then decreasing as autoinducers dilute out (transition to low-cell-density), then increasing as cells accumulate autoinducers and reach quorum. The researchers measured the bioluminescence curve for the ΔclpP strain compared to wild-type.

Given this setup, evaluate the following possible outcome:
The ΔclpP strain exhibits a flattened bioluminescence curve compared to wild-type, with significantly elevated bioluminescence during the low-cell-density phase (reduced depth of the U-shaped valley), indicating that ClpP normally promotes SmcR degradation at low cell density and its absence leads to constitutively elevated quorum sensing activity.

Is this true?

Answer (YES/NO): NO